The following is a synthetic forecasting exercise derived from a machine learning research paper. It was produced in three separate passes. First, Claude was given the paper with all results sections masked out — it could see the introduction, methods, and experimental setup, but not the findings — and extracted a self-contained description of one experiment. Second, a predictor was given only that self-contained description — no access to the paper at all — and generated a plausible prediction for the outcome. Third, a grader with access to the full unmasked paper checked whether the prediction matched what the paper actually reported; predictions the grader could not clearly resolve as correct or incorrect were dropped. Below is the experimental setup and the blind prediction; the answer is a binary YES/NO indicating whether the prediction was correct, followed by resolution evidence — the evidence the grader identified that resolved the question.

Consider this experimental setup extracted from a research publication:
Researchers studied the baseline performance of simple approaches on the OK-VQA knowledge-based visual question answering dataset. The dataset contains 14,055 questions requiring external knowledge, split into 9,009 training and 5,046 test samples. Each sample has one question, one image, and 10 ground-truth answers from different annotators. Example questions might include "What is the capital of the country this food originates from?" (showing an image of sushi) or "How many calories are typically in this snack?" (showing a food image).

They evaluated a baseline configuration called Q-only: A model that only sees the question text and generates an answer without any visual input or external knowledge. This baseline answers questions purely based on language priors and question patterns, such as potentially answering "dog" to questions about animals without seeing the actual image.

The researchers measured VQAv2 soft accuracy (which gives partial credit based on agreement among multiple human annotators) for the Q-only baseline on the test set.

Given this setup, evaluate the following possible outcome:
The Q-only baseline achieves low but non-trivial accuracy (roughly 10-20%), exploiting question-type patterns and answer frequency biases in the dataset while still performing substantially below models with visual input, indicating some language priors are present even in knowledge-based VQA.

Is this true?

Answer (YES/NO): YES